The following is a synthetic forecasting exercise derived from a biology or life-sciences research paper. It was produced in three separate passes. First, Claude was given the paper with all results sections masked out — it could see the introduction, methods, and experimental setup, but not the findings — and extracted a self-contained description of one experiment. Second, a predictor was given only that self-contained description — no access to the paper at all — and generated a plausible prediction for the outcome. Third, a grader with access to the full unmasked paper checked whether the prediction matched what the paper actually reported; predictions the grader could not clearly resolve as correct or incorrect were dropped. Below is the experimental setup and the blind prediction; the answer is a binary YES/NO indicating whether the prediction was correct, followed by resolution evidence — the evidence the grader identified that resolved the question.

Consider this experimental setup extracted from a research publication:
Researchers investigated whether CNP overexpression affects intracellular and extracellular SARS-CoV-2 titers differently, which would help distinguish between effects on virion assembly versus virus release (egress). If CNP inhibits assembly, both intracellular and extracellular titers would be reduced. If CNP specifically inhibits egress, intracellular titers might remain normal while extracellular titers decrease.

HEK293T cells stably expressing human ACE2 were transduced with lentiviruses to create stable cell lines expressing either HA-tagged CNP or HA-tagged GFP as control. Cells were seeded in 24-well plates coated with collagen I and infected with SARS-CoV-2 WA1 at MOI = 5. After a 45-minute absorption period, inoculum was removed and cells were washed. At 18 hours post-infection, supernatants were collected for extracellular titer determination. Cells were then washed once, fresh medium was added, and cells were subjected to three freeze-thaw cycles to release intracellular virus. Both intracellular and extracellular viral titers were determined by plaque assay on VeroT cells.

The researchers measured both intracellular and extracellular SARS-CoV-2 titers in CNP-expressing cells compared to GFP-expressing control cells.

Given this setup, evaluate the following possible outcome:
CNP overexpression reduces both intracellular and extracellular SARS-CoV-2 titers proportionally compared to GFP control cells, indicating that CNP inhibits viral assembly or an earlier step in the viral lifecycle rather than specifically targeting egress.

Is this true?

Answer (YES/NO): YES